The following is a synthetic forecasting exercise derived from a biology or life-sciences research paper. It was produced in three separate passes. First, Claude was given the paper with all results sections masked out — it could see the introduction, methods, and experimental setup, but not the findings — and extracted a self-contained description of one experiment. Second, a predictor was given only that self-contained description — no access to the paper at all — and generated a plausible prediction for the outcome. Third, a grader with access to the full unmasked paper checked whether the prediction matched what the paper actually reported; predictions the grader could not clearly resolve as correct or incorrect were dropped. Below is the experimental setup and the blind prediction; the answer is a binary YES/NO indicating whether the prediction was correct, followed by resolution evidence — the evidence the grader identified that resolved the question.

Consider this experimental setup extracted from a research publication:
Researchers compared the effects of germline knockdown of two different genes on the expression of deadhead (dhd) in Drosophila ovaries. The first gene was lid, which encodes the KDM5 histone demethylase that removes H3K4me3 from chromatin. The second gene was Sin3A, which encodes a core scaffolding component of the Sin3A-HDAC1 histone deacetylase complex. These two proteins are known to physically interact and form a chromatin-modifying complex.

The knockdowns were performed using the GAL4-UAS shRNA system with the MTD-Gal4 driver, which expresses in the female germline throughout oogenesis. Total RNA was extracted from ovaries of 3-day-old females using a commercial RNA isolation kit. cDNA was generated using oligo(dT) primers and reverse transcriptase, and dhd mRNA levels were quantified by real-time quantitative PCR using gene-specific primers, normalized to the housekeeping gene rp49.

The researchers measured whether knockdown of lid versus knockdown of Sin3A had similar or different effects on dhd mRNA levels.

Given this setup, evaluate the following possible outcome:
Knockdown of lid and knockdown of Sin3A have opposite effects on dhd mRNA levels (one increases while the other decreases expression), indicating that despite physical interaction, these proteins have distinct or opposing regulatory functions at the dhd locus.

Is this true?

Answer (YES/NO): NO